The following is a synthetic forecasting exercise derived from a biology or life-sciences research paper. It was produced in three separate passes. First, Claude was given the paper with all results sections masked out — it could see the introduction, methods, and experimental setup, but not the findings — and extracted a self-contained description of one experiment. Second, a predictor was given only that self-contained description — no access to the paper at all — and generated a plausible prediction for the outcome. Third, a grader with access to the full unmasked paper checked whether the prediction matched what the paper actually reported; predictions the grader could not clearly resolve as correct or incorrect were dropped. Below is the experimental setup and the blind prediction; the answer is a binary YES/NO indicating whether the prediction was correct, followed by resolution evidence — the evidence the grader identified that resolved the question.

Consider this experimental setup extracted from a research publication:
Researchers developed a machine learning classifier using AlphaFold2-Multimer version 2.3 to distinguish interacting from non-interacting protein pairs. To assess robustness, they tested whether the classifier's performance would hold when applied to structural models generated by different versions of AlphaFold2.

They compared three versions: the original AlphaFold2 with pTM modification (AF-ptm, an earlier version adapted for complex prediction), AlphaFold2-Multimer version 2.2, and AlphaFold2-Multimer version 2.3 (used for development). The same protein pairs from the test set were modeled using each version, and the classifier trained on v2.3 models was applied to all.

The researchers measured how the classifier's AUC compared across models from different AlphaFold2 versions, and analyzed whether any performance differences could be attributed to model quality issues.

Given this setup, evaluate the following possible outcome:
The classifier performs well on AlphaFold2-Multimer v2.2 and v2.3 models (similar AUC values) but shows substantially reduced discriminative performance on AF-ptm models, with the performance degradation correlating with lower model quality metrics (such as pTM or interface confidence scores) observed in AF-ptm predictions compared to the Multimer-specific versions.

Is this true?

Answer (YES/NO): NO